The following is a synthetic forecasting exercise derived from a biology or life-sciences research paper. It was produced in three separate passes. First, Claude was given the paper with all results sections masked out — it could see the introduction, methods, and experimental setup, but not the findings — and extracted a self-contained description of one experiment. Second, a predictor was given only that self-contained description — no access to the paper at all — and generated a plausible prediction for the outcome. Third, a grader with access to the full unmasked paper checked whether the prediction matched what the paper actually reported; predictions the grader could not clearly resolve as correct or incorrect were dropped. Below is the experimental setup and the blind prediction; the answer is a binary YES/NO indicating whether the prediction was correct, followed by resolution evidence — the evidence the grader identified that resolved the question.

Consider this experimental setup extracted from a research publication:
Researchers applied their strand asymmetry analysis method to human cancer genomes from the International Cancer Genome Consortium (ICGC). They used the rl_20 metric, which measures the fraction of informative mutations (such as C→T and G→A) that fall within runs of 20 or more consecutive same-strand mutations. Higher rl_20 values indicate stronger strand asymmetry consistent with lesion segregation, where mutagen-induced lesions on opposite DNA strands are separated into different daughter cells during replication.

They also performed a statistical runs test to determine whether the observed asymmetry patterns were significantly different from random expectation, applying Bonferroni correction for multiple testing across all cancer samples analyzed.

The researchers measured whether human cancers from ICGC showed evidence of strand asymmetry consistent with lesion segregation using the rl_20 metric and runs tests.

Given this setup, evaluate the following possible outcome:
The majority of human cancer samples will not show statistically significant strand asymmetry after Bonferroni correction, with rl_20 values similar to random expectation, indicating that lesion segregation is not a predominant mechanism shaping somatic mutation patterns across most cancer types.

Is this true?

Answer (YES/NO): NO